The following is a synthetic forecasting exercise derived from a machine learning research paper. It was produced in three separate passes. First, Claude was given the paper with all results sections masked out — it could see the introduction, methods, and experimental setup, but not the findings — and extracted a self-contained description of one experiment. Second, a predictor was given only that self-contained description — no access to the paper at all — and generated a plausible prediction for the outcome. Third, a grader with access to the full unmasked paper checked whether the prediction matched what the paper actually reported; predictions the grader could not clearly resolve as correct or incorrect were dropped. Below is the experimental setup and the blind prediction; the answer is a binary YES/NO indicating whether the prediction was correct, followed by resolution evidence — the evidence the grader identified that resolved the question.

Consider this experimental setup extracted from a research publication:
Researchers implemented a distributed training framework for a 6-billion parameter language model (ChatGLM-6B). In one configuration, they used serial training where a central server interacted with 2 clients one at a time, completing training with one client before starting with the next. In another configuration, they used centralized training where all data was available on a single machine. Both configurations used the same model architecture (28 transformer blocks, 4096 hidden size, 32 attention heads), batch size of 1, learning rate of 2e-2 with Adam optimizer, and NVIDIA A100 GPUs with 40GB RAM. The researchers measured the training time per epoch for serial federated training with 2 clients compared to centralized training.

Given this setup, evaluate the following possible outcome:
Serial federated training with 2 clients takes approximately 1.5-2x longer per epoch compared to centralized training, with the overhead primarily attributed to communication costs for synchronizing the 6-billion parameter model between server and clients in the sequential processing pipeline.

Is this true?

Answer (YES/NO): NO